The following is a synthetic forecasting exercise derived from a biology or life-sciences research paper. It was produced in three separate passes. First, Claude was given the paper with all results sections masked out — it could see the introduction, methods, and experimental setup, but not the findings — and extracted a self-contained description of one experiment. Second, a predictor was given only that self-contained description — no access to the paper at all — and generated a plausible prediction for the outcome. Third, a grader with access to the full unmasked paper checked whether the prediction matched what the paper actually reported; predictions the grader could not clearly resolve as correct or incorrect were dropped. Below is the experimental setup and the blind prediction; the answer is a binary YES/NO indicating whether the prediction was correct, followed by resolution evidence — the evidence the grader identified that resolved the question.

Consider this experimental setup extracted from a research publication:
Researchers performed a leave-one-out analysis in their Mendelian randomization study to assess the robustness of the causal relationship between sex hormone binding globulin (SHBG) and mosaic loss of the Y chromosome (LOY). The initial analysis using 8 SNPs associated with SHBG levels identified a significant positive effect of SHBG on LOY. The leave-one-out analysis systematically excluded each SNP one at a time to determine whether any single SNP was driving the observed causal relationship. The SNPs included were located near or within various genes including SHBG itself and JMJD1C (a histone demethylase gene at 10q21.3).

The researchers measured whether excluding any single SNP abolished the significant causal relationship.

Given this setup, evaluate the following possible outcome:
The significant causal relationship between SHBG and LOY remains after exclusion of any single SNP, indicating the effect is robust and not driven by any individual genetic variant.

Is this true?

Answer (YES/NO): NO